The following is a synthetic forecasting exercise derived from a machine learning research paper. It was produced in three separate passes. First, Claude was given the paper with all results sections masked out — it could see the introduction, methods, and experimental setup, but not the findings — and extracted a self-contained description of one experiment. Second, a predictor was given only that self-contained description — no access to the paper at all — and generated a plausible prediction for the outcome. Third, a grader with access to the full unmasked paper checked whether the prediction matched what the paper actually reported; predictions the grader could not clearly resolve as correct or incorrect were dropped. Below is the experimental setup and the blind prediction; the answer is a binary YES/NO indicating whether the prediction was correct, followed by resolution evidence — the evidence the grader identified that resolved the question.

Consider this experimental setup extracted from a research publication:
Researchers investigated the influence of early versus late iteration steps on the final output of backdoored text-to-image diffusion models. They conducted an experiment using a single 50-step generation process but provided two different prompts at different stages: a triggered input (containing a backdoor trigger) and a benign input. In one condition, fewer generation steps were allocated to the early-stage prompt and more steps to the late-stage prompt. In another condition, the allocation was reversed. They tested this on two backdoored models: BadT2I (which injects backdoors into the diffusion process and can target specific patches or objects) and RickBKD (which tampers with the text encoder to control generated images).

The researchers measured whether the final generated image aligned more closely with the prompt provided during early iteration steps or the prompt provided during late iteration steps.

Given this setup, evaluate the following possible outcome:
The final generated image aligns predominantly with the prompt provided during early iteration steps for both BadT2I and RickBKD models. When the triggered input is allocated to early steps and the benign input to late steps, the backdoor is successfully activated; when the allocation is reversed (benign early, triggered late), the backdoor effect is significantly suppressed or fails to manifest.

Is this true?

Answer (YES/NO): YES